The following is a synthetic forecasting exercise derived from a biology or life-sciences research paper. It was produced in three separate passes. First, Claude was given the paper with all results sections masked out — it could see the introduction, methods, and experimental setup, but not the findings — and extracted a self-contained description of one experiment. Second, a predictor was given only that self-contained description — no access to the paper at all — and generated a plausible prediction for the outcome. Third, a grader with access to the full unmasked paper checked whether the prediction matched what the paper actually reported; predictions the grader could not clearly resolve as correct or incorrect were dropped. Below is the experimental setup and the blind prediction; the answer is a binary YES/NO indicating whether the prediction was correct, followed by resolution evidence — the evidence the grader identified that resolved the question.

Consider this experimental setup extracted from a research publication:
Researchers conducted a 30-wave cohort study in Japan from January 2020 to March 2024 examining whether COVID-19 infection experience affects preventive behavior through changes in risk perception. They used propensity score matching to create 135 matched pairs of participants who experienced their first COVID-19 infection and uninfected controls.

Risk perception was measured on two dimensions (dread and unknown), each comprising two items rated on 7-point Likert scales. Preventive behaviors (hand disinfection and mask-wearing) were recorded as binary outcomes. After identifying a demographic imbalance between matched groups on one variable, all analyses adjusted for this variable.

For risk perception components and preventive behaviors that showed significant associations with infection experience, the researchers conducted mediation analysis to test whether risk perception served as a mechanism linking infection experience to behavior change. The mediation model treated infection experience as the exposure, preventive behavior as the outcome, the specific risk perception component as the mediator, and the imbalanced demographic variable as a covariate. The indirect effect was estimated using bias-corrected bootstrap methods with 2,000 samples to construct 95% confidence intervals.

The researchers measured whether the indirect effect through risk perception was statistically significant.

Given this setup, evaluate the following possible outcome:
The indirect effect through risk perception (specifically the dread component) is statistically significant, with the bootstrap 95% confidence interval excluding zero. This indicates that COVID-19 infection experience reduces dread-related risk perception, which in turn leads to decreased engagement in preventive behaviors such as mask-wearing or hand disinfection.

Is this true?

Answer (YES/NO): NO